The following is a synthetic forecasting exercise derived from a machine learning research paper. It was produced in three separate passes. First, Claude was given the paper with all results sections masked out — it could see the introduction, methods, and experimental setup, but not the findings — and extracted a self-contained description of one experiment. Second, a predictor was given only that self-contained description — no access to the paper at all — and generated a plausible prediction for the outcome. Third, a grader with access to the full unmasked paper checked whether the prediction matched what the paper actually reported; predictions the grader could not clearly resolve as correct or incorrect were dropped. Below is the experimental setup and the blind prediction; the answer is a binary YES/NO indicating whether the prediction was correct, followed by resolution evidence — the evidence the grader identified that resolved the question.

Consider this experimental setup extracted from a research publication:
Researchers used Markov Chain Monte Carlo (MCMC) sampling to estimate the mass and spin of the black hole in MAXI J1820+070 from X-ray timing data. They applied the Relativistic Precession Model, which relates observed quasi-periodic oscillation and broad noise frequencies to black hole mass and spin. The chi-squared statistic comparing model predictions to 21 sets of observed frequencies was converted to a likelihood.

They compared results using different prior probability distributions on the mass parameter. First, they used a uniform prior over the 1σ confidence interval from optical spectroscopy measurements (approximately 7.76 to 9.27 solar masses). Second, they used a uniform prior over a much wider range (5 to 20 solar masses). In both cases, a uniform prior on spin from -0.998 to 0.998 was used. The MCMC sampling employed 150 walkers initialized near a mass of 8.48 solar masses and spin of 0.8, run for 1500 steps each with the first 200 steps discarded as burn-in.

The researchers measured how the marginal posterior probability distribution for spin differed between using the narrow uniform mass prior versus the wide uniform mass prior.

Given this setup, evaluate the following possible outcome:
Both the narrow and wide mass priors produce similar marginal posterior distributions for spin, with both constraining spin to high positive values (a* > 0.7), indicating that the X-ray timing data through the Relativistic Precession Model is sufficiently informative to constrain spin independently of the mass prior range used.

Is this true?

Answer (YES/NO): NO